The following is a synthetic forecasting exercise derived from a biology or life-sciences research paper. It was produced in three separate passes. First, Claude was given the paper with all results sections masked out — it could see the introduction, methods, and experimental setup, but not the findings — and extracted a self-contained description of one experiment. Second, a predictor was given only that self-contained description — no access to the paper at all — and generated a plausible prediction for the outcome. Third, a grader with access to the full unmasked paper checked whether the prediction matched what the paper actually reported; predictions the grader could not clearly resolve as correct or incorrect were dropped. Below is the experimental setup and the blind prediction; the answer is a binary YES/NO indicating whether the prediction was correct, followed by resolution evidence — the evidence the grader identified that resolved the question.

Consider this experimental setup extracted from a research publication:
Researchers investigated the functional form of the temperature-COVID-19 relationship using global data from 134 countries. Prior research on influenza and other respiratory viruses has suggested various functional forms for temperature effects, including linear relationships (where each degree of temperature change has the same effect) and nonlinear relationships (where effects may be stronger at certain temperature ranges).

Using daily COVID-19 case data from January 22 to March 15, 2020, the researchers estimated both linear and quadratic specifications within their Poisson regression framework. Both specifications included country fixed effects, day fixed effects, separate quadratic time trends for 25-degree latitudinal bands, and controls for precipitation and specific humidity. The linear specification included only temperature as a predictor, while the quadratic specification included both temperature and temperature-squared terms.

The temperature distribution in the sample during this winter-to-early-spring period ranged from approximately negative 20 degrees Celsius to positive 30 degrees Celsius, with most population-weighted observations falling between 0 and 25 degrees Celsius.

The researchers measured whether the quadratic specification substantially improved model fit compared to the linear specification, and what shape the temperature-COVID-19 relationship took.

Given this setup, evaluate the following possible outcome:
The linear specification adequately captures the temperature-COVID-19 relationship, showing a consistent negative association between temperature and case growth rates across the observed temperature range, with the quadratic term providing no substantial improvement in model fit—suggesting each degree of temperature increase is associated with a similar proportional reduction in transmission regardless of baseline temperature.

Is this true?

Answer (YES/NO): YES